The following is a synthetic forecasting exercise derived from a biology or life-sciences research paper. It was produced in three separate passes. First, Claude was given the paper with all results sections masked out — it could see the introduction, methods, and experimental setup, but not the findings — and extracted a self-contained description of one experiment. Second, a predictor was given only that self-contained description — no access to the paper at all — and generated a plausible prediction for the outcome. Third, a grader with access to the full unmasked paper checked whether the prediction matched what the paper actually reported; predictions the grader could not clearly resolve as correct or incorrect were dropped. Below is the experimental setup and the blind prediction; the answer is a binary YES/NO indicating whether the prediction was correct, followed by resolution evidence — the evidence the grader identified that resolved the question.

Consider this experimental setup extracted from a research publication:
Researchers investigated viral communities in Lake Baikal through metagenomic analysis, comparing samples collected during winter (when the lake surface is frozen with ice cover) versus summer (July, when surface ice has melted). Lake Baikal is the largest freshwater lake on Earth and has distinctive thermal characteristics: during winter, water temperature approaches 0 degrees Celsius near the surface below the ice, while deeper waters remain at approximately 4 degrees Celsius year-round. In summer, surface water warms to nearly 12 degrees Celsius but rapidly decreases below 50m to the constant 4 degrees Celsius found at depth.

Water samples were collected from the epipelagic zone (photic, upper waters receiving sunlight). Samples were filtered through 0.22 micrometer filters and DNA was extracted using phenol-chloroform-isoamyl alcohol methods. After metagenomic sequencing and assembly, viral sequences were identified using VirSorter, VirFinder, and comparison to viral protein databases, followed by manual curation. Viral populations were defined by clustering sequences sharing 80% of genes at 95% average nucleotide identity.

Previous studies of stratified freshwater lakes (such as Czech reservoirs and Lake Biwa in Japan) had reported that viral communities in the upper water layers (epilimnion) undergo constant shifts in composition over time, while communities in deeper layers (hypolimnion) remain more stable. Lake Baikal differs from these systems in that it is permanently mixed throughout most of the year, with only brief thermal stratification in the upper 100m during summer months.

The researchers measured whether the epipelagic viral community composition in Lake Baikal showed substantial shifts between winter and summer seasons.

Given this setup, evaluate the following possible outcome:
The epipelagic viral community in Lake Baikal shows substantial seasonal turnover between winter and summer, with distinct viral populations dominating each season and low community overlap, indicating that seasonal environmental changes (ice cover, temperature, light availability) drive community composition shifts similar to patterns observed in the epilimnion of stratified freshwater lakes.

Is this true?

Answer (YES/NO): NO